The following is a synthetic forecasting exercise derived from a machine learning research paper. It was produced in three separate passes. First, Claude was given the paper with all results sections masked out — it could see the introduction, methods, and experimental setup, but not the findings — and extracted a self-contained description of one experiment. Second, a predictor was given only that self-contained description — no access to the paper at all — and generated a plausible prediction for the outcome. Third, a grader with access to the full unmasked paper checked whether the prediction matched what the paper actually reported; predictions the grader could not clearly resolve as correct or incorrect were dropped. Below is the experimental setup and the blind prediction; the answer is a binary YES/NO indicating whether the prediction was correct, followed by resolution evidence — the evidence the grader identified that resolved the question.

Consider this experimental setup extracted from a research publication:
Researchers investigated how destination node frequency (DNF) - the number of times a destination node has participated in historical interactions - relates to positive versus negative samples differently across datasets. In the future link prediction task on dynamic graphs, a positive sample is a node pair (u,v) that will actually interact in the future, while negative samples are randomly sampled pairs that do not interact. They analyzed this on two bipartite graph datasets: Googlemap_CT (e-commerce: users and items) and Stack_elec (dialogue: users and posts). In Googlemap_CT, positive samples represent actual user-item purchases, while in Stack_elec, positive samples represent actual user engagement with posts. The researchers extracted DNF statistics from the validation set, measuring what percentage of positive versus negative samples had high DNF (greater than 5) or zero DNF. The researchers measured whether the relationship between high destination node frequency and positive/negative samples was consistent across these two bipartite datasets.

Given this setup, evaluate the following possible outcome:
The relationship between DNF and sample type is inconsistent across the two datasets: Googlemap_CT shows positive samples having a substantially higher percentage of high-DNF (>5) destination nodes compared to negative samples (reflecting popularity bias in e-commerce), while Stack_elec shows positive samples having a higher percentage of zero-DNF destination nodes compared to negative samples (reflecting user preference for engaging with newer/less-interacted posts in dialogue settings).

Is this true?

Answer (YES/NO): YES